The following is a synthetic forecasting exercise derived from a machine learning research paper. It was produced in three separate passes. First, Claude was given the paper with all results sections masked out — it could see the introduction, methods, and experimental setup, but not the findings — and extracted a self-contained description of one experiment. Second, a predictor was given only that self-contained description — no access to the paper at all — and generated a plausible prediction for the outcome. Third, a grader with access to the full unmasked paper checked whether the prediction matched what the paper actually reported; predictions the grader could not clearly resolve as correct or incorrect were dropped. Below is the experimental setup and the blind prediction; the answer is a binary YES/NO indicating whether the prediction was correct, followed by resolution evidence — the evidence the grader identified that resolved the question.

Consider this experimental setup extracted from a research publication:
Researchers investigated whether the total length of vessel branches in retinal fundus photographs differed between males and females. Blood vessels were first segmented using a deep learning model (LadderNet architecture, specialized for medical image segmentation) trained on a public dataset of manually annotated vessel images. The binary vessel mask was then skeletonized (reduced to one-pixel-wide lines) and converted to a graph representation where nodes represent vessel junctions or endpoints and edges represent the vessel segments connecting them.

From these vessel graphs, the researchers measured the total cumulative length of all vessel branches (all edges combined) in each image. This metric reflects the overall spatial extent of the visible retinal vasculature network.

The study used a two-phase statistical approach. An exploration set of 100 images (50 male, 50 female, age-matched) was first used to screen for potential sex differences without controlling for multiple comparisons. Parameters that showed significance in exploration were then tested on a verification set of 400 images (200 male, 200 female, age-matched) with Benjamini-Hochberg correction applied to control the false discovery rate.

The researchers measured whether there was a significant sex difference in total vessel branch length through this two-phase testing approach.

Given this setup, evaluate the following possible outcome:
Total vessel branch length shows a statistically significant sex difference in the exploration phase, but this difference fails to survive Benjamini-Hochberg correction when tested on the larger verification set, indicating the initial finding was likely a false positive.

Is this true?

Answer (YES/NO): NO